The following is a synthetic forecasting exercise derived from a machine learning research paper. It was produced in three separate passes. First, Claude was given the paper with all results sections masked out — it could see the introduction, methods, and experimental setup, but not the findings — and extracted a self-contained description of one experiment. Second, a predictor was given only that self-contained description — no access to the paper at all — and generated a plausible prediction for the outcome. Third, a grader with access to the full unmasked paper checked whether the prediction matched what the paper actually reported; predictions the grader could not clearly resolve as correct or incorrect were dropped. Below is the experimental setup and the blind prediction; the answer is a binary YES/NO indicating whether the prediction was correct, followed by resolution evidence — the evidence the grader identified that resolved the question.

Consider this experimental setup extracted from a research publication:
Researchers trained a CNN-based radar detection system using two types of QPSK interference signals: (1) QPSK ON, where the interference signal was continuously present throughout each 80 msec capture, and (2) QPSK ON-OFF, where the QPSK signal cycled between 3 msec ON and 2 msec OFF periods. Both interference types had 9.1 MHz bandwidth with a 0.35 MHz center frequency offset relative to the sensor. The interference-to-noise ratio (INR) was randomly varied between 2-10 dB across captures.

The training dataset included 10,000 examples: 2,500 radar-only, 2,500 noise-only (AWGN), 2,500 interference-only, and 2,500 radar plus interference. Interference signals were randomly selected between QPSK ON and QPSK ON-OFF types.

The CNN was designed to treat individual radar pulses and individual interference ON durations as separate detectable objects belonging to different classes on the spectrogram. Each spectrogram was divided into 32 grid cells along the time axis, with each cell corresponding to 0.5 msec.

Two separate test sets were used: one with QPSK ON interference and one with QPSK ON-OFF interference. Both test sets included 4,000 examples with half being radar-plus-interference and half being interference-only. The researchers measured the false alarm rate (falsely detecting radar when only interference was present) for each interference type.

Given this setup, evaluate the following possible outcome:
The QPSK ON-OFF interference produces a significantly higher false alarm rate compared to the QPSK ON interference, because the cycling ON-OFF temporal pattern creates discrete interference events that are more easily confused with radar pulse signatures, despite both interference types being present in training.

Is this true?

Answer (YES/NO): NO